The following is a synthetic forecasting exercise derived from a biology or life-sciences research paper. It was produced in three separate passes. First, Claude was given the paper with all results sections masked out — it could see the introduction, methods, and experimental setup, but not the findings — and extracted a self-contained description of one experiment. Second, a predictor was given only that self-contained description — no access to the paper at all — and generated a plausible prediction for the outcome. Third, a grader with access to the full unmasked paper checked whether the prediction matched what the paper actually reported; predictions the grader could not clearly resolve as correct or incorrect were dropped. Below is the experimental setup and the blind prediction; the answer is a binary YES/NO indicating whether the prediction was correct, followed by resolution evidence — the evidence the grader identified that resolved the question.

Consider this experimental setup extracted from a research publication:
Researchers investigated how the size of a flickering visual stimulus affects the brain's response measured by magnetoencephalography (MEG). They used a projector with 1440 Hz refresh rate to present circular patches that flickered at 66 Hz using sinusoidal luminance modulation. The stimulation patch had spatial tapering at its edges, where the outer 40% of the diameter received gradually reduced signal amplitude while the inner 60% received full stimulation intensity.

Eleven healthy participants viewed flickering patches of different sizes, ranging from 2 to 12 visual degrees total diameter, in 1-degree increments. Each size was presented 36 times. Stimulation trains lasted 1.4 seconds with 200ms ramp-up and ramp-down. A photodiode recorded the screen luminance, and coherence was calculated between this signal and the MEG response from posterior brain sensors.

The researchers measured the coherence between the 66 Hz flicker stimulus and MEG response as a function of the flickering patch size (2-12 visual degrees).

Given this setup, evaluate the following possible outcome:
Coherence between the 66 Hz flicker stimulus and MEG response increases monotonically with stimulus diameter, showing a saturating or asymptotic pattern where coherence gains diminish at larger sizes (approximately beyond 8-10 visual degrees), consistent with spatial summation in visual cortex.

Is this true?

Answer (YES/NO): NO